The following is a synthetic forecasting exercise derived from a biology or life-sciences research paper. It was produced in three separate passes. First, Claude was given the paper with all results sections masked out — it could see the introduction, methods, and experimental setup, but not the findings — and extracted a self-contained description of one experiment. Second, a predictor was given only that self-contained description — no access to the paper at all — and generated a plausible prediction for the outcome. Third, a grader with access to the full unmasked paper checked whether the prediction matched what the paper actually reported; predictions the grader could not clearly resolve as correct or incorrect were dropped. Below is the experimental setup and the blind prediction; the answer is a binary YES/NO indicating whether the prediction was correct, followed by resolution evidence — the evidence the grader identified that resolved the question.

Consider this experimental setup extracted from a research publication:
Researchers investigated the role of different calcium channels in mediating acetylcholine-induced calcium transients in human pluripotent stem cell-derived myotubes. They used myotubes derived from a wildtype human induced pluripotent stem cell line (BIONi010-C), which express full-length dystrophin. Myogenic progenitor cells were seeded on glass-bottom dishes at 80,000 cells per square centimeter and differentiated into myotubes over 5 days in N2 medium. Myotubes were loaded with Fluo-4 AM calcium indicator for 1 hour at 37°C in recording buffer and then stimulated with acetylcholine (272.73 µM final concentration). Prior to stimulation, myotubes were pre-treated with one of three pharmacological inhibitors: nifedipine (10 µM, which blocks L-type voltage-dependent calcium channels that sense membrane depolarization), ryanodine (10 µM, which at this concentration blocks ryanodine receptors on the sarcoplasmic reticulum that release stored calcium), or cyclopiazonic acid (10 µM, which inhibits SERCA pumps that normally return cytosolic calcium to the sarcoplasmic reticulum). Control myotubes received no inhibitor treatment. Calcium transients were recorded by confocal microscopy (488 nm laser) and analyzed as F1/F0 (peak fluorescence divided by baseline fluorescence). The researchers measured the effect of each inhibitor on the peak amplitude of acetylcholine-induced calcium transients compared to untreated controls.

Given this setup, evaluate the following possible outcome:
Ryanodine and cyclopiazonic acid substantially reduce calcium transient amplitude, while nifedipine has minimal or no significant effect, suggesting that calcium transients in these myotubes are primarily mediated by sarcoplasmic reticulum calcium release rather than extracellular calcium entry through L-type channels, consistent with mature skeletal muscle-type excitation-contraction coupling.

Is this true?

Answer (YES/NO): NO